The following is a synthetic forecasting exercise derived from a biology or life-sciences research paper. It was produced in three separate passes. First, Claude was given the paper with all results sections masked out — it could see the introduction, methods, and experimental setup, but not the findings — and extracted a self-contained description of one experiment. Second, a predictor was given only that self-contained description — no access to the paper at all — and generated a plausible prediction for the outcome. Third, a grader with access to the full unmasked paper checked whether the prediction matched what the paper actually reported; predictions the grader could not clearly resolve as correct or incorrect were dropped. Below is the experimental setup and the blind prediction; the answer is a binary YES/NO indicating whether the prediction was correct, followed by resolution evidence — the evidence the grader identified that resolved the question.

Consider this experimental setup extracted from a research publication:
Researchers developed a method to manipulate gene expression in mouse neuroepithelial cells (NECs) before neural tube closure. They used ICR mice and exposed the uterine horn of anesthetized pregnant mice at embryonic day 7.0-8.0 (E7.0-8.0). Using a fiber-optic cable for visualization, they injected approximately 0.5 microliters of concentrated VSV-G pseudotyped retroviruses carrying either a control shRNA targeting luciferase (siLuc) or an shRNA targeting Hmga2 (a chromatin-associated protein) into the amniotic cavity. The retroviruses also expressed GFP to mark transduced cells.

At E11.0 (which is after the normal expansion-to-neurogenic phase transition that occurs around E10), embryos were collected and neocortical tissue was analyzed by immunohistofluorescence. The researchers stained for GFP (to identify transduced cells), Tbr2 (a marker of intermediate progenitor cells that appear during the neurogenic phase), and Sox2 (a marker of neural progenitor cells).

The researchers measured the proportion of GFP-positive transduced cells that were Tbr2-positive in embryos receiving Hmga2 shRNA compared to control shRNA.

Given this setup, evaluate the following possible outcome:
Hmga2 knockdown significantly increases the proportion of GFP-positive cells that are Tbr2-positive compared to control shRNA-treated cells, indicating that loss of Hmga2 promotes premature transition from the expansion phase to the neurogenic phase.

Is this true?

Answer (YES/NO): NO